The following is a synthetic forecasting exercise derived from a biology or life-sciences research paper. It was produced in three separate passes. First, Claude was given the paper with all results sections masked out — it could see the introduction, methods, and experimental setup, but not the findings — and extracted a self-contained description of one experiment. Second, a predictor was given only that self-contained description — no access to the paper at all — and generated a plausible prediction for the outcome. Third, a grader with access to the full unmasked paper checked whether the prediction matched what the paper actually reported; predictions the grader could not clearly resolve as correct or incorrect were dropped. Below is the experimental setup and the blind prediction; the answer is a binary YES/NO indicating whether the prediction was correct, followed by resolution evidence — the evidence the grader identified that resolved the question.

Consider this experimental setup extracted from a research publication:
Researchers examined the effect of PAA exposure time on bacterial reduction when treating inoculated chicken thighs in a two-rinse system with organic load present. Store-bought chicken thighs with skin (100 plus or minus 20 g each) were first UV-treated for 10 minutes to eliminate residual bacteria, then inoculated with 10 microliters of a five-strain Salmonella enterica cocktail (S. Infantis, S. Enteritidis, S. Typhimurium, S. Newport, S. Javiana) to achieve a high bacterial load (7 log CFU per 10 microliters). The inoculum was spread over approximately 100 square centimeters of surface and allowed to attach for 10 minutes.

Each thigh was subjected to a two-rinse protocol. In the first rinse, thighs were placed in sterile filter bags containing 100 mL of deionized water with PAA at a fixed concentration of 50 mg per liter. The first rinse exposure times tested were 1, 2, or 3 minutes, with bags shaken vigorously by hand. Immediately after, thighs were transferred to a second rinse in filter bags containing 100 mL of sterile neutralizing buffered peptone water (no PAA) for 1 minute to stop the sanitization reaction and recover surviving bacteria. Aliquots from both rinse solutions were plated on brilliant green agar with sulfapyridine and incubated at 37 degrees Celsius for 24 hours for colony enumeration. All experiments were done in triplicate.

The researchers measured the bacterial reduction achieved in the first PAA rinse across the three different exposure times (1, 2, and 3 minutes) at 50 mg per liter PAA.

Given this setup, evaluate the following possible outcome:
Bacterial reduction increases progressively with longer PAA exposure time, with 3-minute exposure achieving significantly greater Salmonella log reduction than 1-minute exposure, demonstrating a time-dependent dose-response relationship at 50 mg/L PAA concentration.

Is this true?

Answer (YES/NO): NO